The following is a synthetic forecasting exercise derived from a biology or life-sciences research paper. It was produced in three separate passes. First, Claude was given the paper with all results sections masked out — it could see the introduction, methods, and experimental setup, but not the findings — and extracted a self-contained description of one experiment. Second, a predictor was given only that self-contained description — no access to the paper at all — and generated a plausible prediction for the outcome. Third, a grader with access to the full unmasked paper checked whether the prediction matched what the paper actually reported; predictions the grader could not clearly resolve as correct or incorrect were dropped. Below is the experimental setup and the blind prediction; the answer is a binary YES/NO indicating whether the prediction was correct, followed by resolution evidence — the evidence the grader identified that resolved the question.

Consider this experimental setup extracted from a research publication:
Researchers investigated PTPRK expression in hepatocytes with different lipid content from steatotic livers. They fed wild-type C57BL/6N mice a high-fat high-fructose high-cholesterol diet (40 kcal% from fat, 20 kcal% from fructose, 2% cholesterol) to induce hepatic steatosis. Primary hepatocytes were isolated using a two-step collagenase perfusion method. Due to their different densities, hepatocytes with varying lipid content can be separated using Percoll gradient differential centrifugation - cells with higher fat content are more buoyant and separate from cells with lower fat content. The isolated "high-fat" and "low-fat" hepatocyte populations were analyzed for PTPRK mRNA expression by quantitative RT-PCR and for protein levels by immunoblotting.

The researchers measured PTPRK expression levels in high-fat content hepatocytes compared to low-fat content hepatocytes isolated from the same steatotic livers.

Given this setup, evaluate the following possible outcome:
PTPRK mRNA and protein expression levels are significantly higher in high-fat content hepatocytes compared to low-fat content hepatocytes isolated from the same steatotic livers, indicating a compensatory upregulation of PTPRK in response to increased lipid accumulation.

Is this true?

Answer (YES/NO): YES